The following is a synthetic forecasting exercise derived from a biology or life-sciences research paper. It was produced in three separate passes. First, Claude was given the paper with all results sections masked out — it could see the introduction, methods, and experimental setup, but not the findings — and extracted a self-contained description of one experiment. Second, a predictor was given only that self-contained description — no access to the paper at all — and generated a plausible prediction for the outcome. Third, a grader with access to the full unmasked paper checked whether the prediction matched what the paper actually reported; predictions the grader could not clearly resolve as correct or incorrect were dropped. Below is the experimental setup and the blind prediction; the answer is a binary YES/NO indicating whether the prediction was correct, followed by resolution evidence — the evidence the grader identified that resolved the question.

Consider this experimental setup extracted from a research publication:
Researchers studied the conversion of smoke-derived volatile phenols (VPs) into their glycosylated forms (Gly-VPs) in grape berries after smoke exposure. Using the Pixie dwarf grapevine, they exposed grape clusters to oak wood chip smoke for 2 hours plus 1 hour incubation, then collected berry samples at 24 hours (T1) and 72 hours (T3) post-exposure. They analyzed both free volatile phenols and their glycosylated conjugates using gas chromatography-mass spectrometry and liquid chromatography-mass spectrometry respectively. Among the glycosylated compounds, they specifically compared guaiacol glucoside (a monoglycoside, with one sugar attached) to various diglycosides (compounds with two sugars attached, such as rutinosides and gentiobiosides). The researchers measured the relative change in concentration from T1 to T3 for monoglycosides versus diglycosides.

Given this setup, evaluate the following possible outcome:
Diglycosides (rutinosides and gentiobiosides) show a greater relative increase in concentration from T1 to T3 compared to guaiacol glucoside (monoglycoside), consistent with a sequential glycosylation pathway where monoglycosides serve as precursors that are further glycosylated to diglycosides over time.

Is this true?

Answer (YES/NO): YES